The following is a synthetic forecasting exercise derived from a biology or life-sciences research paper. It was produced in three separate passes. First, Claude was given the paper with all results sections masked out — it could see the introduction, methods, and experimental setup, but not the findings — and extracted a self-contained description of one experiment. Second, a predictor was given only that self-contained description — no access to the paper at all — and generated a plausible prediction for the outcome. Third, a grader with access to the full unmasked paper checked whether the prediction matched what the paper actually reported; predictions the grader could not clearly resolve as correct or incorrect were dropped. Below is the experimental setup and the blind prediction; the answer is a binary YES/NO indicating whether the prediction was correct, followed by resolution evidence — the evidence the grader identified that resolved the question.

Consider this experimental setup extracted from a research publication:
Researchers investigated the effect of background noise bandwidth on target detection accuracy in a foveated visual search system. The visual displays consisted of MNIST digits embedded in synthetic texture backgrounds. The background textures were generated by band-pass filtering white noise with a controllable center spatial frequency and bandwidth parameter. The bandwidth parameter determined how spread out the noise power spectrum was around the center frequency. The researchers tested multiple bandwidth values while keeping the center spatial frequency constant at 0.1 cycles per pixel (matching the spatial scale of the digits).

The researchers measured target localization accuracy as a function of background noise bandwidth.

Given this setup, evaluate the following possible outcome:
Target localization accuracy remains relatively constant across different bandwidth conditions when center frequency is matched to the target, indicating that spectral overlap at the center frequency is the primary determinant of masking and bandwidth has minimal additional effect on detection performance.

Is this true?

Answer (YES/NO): NO